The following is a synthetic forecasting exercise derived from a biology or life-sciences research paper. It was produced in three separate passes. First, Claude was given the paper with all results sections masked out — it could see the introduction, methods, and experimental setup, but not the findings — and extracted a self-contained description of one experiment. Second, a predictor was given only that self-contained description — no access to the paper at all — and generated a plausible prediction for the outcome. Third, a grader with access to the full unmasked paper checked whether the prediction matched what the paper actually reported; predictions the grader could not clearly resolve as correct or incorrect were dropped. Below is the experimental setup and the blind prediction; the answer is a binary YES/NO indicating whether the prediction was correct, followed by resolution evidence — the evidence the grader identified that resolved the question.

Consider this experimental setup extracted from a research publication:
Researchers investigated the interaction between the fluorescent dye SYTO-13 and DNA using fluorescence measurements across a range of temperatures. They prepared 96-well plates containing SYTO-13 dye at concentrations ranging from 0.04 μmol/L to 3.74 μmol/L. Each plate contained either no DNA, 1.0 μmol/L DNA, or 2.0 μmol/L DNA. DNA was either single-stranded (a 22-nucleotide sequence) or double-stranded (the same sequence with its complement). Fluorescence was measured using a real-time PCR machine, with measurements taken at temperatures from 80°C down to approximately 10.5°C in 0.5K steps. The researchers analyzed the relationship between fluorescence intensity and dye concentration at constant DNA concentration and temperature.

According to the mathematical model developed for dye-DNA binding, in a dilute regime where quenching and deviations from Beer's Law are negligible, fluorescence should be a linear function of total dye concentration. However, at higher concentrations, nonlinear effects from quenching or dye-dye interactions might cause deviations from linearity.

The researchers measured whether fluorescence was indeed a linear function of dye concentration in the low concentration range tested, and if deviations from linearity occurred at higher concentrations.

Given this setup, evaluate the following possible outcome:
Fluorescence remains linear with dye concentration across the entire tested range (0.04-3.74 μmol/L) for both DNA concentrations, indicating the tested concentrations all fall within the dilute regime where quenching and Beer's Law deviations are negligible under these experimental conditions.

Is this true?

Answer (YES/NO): NO